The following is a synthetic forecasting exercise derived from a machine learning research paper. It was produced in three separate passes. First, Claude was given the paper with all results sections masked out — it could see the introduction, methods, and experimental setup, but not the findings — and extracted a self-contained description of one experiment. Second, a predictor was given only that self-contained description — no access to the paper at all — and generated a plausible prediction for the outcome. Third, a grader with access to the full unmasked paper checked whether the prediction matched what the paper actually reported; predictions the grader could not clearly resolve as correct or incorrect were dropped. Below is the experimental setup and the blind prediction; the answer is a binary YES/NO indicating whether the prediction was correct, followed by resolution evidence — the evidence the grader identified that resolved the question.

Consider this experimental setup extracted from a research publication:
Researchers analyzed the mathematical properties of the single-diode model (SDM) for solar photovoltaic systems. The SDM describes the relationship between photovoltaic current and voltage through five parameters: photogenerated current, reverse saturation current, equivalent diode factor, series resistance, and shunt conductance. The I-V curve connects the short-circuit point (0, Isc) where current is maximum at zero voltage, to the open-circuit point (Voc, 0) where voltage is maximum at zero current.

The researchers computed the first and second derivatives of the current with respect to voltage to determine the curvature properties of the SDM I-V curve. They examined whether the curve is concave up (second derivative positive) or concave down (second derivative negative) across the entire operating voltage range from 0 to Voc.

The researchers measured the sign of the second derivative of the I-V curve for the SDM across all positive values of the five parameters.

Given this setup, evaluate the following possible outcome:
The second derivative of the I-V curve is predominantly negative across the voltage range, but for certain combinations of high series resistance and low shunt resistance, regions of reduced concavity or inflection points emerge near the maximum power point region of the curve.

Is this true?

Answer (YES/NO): NO